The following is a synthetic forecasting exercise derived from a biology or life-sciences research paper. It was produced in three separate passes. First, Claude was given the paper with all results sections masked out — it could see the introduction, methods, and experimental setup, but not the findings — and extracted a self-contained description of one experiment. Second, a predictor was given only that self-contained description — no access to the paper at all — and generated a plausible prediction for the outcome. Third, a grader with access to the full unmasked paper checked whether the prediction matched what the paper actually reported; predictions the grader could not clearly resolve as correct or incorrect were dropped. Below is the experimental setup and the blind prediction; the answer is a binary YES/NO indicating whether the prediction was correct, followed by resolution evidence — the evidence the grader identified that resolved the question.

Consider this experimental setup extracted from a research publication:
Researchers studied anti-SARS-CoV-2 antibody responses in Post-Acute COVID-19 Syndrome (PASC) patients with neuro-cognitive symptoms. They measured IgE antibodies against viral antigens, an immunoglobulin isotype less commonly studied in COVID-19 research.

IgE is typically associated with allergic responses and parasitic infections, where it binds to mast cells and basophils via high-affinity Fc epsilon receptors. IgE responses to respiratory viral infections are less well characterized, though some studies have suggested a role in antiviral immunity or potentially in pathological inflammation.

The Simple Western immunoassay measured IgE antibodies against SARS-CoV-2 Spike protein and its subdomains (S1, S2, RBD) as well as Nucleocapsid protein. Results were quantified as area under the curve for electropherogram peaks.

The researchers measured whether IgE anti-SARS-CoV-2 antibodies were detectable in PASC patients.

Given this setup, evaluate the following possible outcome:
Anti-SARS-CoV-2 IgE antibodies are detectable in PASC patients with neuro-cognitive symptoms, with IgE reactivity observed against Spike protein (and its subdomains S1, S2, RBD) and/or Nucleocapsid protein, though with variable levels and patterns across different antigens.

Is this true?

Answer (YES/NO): YES